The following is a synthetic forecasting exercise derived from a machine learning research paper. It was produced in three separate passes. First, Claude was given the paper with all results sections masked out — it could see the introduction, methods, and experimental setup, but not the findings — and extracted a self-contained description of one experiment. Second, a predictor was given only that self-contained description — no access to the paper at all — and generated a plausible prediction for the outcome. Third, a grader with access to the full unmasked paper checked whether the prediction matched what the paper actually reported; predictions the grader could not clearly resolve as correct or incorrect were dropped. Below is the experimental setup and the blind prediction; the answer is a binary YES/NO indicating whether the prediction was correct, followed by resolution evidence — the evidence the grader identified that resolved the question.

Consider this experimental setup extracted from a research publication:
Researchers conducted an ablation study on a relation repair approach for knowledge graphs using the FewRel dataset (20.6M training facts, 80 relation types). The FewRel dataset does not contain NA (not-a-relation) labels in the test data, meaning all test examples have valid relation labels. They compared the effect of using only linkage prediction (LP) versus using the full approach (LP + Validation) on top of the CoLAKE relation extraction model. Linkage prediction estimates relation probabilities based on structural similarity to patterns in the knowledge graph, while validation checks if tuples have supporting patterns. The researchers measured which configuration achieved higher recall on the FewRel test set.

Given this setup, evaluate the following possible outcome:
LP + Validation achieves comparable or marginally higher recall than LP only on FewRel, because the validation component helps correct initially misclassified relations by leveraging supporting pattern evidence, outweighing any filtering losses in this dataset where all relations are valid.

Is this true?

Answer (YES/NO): NO